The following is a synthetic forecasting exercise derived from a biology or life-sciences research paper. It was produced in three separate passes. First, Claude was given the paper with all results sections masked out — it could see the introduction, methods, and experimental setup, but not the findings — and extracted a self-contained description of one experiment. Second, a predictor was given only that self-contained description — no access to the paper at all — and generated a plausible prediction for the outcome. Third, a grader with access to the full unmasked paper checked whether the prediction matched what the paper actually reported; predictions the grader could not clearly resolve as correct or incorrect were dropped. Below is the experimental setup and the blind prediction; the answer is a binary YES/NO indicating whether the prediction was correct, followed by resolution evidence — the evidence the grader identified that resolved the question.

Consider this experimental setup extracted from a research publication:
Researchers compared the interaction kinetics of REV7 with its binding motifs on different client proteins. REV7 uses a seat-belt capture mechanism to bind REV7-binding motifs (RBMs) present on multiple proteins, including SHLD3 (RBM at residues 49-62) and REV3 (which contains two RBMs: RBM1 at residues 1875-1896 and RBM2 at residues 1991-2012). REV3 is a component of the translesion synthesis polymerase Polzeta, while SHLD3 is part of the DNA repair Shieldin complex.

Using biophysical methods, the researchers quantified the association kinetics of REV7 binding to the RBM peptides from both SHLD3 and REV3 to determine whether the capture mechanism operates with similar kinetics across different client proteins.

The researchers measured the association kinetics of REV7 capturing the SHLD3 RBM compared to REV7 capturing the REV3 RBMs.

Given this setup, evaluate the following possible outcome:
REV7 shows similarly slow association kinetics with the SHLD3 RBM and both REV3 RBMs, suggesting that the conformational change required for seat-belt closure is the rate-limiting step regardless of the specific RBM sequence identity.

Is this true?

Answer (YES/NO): YES